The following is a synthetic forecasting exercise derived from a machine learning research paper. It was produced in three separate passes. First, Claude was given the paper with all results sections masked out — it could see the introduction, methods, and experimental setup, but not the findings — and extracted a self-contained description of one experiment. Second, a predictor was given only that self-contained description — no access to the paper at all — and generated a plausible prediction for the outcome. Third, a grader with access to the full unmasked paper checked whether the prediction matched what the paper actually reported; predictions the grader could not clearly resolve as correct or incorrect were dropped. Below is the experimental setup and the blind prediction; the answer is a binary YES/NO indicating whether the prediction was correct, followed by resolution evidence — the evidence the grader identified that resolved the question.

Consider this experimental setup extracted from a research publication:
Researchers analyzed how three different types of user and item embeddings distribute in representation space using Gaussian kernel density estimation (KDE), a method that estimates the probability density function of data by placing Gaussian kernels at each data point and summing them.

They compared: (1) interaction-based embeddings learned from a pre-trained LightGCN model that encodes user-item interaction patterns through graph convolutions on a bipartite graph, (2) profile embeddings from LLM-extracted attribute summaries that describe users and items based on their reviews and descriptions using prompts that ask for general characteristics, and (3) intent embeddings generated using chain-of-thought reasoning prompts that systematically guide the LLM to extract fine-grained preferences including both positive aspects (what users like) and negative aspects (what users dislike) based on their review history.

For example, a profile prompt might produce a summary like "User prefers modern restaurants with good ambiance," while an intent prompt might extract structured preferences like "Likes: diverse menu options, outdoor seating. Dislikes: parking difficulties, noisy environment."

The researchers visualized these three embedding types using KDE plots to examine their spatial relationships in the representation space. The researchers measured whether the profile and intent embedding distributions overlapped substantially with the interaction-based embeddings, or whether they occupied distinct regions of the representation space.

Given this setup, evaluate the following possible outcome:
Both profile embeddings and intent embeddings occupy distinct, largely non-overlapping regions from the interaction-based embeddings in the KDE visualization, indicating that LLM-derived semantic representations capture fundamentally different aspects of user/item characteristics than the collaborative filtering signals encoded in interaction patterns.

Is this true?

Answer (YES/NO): NO